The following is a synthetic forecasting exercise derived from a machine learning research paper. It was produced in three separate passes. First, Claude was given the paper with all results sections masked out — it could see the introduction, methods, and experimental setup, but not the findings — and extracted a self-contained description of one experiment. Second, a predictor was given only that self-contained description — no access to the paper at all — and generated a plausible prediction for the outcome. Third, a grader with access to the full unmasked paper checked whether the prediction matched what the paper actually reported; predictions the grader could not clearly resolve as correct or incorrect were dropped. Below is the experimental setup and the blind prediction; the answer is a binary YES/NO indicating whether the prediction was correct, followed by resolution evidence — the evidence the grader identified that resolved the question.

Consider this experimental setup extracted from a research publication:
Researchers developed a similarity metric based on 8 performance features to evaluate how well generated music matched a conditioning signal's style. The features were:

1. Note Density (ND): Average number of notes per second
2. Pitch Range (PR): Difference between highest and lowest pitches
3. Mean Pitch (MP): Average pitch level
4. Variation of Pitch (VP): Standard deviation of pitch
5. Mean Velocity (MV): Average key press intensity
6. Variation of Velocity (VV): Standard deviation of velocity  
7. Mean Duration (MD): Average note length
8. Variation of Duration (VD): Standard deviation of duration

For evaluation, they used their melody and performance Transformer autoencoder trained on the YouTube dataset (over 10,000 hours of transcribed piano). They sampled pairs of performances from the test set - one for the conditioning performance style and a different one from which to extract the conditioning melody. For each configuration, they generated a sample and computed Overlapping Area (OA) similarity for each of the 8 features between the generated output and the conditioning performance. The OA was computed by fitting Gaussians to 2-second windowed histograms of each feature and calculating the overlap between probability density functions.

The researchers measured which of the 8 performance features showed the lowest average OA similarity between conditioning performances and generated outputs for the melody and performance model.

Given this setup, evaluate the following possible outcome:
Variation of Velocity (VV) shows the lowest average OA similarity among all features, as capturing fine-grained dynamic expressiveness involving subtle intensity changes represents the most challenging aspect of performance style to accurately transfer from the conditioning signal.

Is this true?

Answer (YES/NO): NO